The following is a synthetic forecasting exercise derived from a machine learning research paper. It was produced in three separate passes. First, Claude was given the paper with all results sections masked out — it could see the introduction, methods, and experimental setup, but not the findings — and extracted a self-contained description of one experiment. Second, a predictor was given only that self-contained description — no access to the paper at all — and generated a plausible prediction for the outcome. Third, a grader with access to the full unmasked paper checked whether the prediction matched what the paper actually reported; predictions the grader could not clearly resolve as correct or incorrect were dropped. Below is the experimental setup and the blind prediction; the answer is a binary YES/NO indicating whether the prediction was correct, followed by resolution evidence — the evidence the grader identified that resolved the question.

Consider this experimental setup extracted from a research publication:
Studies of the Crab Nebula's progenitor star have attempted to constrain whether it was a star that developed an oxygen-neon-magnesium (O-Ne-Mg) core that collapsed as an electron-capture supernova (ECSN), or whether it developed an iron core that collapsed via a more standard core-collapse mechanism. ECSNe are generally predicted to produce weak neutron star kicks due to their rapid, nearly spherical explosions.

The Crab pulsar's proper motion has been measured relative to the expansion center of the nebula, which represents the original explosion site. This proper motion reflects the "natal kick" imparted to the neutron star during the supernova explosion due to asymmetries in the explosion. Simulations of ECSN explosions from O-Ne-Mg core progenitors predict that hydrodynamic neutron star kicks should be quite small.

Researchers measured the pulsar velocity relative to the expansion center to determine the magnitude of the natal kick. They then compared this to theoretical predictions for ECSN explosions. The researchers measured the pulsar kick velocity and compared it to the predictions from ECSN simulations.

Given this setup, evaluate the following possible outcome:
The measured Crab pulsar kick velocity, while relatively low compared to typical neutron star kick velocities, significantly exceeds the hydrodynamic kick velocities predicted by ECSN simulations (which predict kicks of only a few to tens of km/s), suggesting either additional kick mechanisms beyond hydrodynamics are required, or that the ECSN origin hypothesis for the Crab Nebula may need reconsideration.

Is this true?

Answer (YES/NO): YES